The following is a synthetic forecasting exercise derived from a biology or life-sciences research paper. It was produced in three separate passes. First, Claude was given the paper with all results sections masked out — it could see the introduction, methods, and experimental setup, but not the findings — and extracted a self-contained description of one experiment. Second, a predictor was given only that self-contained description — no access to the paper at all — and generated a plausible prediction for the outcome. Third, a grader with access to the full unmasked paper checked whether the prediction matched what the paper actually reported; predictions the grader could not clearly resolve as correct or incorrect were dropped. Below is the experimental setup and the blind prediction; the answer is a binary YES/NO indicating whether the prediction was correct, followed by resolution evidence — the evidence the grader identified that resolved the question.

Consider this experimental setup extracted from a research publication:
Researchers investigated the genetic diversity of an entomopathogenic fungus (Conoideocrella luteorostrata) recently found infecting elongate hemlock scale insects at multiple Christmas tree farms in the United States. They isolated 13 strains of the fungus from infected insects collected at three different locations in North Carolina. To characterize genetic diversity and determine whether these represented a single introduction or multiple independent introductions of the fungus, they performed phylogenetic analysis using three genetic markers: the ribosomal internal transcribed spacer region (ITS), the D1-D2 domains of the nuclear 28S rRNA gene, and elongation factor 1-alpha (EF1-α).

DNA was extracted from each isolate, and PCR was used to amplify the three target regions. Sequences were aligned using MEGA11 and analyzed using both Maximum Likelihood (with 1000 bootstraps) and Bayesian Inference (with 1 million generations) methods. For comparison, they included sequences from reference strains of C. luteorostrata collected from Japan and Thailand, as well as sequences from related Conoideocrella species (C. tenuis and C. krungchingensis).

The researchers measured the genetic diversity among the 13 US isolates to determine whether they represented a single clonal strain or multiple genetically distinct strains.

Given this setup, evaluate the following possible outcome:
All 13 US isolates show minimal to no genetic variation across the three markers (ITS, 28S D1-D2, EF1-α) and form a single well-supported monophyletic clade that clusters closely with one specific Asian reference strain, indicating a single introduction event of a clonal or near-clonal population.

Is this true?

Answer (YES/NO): YES